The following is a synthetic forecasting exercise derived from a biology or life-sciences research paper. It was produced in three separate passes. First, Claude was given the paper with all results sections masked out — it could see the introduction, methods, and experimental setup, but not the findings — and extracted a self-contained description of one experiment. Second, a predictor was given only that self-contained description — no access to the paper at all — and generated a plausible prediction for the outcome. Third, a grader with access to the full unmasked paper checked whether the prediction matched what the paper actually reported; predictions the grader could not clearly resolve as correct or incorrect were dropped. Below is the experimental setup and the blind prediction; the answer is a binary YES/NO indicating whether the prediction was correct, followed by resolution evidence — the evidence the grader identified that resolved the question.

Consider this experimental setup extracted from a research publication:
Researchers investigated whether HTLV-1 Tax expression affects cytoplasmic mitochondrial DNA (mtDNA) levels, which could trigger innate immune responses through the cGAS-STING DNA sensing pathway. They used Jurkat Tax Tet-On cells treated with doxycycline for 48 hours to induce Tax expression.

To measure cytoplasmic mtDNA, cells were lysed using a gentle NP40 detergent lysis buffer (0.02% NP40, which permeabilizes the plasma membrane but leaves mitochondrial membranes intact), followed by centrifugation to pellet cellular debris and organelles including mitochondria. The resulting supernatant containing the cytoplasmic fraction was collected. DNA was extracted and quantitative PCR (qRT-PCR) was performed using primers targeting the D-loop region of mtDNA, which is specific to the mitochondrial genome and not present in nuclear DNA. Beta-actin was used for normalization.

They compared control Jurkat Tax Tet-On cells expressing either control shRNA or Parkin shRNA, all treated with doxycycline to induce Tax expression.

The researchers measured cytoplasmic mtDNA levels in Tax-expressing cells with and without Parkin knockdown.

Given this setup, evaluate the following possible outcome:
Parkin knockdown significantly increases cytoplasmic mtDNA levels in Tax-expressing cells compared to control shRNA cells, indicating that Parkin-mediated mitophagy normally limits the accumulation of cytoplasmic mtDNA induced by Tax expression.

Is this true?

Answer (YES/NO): YES